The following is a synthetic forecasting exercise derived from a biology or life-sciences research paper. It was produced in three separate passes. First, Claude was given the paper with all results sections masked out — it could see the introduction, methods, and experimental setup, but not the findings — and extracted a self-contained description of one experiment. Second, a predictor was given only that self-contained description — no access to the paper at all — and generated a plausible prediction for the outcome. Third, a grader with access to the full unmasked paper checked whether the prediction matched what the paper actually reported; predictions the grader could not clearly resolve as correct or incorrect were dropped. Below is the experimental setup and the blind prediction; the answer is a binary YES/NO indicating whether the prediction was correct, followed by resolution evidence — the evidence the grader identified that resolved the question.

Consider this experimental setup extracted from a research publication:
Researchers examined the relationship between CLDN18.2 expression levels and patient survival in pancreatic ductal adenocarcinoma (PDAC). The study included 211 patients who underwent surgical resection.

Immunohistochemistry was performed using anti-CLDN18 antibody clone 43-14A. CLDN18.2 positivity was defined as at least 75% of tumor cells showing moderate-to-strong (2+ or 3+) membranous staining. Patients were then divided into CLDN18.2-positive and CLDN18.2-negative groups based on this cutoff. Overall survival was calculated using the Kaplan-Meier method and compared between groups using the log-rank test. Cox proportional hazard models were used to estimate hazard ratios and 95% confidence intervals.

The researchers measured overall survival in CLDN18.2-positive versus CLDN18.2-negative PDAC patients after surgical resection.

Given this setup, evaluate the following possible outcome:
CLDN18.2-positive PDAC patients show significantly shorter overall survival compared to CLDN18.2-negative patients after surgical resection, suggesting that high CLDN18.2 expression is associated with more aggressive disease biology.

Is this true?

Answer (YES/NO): NO